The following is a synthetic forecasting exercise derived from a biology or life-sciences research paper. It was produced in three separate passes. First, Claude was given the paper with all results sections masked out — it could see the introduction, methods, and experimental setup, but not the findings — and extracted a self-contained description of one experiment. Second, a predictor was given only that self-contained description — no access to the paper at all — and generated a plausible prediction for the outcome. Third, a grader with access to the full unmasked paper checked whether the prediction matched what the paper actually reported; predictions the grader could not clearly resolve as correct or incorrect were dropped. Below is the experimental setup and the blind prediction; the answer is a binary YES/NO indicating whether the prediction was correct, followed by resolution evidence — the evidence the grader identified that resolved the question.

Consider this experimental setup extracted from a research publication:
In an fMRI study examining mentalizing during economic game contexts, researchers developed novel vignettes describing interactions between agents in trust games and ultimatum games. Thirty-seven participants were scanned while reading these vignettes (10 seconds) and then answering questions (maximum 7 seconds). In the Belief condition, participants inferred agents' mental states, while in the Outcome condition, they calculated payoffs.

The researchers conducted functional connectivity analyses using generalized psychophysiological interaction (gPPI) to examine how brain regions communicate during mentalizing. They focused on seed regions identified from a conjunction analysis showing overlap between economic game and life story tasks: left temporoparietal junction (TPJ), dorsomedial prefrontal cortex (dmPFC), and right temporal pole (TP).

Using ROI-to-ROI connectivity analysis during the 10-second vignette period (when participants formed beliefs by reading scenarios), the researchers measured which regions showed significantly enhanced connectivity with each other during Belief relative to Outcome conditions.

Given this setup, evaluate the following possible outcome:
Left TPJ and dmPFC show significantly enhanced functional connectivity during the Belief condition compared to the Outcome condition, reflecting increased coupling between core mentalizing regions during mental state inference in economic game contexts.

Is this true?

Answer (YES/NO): NO